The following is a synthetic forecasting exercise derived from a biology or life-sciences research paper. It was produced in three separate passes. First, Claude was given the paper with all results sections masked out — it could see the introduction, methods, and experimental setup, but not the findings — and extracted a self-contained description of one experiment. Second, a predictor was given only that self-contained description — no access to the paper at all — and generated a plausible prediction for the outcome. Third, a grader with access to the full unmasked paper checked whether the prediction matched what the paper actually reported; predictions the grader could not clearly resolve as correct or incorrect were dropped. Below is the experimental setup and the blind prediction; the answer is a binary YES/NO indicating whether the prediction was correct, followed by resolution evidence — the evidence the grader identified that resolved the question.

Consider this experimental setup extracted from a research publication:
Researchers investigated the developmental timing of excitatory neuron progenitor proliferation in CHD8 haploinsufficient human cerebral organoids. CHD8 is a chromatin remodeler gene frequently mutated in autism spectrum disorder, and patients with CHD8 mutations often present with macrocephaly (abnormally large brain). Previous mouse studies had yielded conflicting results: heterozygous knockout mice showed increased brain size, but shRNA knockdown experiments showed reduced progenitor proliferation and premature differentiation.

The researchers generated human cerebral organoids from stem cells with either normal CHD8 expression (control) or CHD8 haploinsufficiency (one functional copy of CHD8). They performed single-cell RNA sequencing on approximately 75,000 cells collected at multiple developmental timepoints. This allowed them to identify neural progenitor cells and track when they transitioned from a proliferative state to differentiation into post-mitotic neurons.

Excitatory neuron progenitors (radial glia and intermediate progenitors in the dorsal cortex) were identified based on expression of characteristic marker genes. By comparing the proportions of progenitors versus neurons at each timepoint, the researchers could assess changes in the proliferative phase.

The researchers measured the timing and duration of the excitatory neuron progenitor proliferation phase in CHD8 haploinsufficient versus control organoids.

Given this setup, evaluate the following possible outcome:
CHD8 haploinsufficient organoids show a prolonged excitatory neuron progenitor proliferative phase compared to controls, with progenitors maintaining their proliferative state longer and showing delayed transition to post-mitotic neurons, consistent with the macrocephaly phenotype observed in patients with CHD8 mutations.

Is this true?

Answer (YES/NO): YES